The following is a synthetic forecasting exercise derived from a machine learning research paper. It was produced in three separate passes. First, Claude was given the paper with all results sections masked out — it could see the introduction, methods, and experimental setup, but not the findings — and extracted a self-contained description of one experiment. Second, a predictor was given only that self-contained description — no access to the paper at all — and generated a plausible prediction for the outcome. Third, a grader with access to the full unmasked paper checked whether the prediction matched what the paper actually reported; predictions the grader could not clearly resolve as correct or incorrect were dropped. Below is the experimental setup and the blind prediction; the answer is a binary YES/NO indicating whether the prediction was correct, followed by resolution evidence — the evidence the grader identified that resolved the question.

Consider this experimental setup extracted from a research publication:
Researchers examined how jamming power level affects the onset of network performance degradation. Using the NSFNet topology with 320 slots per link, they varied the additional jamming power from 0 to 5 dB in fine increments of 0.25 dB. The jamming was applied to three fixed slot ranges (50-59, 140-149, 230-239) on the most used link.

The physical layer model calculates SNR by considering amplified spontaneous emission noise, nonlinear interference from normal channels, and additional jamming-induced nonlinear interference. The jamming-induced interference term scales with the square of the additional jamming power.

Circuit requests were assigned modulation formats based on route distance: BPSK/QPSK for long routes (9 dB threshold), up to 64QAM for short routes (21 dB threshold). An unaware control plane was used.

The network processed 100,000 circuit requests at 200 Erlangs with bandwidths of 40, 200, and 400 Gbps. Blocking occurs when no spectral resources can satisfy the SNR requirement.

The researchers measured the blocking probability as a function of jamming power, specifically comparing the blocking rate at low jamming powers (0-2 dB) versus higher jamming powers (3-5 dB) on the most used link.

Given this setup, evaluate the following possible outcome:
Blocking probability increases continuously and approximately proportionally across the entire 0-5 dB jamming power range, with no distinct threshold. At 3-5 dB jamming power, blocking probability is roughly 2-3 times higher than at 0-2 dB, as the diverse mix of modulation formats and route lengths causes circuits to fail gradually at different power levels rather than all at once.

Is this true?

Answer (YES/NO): NO